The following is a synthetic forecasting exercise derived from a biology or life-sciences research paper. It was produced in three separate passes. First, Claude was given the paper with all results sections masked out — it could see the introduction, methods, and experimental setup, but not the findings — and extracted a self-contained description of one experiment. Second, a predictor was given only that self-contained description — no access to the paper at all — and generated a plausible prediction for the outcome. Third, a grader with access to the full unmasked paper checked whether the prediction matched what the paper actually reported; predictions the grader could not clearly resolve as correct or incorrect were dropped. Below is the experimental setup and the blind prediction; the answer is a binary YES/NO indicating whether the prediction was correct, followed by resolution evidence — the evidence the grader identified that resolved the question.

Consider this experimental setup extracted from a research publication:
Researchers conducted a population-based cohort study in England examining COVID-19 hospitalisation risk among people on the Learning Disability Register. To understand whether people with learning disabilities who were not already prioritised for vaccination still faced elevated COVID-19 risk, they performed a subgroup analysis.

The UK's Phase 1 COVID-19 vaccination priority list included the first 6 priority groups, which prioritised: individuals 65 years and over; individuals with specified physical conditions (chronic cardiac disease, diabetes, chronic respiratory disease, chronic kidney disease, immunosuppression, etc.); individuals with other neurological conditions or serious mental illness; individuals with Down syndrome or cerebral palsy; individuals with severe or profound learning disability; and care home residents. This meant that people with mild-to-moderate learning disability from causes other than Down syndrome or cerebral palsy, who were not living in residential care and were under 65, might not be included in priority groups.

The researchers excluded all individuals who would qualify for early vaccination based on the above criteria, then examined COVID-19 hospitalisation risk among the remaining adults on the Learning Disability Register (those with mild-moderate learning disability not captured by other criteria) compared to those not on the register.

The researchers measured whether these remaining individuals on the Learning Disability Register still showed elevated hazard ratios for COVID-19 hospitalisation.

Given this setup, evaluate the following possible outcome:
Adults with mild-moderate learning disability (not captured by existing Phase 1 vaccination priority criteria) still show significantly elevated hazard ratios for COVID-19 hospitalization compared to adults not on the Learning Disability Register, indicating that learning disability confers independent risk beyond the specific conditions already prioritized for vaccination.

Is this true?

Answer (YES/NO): YES